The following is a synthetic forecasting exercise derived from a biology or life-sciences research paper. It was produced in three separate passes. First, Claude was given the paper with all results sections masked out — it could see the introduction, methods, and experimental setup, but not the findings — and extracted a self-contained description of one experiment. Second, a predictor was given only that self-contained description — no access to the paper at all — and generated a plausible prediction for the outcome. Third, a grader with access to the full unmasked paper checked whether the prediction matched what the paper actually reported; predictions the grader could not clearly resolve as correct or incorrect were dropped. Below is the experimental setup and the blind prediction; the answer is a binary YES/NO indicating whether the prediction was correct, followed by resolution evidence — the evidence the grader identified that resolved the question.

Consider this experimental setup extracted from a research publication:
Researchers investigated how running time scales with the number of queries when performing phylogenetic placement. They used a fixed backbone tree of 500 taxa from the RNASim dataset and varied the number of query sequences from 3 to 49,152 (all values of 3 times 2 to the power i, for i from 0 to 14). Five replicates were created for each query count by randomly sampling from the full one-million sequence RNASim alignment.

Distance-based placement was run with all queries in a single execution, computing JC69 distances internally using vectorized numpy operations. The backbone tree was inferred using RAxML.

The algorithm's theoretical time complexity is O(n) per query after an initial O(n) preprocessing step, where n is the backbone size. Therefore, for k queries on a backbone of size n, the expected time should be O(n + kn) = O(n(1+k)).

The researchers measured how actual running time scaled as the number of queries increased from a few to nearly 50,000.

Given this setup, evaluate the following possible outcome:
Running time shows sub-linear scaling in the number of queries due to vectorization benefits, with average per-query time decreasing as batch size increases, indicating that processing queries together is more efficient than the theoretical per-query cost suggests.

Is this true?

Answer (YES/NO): NO